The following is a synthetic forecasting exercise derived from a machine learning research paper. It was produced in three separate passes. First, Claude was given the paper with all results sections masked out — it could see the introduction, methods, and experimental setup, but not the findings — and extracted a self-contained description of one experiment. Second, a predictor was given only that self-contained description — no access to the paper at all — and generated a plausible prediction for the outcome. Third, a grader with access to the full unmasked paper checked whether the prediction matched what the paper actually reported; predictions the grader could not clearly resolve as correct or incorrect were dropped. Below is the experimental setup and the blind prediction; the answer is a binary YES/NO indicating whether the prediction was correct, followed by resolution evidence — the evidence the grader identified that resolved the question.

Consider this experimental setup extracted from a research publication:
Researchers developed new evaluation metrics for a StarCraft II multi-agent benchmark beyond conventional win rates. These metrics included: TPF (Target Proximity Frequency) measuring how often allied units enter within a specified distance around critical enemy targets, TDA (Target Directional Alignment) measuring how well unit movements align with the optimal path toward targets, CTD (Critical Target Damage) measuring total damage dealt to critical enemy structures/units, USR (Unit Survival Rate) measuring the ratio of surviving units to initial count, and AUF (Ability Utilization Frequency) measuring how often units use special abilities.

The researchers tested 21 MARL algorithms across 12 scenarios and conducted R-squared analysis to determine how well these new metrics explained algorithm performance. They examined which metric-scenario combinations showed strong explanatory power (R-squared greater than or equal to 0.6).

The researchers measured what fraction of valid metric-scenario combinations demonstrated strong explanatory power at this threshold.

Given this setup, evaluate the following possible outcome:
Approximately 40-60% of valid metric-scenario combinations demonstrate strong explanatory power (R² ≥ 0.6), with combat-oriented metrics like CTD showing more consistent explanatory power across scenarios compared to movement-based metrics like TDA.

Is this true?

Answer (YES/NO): YES